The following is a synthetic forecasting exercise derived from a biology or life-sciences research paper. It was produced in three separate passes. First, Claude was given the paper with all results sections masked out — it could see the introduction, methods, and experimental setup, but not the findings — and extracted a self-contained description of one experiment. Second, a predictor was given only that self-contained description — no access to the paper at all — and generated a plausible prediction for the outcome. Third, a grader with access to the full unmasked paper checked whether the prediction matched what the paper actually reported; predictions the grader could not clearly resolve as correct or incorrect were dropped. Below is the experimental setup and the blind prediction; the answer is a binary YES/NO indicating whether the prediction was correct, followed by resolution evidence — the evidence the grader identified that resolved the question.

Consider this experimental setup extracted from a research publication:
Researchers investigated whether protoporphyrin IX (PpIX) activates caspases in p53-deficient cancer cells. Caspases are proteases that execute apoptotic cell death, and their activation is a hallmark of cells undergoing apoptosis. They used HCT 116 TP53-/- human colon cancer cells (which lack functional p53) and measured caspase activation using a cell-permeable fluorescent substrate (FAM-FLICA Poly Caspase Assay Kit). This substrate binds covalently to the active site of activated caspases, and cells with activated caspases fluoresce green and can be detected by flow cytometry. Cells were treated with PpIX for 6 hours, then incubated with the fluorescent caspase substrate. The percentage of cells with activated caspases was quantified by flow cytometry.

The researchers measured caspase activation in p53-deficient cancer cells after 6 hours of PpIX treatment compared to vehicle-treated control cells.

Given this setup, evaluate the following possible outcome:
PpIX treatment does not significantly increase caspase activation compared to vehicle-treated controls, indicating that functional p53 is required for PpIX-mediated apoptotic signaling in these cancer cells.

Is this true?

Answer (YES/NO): NO